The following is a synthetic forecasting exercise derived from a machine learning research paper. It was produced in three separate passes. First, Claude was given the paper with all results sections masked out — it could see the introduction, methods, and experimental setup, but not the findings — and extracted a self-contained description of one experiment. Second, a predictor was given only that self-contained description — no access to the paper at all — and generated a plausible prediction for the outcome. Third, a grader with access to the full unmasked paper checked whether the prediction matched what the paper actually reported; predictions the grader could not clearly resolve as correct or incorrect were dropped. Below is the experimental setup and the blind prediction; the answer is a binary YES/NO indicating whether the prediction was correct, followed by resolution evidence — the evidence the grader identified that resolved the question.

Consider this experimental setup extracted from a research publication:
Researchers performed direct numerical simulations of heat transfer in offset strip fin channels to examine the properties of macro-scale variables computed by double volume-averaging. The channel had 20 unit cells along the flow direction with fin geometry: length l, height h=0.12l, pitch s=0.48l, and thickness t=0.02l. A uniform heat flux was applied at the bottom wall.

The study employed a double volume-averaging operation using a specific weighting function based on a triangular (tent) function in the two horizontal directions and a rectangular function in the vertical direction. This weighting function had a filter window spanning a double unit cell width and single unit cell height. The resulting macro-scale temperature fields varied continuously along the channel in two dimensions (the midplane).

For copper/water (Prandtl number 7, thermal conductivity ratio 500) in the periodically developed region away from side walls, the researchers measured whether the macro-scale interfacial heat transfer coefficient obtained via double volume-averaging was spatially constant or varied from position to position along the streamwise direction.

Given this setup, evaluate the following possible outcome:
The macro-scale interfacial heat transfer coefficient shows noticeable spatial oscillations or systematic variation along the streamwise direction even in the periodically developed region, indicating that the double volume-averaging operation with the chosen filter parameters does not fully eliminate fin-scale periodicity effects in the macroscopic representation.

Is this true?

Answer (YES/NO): NO